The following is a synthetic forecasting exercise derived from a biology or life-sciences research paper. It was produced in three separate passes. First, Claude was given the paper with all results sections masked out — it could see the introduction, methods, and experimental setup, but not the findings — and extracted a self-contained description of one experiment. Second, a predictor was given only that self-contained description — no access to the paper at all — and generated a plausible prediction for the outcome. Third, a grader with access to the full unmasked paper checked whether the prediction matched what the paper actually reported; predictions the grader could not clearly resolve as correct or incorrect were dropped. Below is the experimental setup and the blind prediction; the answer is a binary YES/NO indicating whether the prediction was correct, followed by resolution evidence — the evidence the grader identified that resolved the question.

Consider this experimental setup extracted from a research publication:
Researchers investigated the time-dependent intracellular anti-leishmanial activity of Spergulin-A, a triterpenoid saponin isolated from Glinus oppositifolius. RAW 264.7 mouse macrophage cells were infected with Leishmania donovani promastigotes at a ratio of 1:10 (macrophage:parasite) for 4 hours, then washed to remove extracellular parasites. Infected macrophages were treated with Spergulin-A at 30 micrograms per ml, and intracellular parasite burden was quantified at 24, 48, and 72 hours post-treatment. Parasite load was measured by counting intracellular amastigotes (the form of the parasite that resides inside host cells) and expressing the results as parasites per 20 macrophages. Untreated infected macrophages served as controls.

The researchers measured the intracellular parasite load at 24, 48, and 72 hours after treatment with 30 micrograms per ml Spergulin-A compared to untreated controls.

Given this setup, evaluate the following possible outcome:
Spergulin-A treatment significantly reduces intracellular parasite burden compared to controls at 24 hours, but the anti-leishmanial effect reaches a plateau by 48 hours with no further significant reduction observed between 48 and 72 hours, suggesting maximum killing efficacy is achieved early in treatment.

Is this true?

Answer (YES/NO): NO